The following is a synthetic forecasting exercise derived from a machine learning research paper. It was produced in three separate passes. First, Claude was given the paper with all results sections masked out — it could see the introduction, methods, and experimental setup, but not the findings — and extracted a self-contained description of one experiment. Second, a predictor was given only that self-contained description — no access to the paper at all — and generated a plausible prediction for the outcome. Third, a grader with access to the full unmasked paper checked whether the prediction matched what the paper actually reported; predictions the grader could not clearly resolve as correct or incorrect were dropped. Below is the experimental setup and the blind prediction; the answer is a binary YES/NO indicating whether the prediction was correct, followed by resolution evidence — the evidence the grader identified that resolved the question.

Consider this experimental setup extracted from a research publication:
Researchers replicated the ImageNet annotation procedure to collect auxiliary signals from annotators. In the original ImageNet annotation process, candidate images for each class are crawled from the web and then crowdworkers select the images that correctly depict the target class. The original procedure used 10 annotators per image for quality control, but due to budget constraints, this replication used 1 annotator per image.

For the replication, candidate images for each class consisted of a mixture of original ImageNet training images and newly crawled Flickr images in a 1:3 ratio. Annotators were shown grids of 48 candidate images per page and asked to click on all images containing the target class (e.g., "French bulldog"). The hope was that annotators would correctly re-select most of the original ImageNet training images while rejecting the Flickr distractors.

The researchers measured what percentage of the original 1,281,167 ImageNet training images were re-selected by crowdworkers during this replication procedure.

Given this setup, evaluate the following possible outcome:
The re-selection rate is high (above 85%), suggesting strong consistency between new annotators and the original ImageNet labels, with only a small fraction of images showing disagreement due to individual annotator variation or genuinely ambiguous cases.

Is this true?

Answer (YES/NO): YES